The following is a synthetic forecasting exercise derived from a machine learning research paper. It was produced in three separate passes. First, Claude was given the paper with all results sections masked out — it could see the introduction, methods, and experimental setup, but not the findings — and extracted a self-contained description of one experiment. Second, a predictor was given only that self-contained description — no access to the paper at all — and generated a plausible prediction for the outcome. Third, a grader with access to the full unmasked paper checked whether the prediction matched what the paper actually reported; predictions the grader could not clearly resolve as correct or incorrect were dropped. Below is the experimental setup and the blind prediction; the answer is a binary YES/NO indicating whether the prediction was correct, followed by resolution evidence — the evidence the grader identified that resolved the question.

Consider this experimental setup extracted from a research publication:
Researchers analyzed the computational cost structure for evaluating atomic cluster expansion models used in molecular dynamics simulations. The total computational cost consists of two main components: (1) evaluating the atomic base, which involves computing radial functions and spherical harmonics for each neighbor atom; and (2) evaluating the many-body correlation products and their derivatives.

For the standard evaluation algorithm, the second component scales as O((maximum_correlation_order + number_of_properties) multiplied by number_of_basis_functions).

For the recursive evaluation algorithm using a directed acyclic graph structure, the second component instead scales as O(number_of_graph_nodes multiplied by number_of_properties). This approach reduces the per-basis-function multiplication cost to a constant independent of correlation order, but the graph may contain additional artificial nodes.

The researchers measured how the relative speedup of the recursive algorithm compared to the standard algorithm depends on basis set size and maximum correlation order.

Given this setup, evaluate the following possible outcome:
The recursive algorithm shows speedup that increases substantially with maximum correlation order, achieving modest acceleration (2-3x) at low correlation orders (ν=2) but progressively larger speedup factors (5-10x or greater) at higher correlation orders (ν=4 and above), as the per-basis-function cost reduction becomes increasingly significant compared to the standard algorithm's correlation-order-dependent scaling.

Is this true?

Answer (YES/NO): NO